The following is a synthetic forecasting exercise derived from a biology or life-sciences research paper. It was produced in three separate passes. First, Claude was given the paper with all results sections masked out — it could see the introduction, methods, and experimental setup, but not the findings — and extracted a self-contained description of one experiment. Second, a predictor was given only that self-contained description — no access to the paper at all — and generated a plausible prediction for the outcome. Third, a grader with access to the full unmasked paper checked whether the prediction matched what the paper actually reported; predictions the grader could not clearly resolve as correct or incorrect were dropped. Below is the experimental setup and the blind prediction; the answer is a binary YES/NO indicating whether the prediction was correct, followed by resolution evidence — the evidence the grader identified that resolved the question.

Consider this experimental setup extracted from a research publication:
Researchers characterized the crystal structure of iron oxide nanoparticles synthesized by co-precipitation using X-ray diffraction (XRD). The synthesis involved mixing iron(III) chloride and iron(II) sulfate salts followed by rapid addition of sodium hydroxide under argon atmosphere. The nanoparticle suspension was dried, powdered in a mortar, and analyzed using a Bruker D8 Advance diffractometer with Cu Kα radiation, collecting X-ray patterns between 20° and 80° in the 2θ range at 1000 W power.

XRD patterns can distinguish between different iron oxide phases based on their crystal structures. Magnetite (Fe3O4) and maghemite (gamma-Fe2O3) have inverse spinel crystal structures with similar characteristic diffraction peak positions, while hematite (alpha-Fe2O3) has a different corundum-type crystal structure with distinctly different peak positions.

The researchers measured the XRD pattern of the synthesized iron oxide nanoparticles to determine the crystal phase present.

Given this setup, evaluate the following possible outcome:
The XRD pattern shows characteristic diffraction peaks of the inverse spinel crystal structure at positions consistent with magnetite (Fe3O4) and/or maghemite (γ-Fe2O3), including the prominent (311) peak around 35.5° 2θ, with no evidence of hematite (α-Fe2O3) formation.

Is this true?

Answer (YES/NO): YES